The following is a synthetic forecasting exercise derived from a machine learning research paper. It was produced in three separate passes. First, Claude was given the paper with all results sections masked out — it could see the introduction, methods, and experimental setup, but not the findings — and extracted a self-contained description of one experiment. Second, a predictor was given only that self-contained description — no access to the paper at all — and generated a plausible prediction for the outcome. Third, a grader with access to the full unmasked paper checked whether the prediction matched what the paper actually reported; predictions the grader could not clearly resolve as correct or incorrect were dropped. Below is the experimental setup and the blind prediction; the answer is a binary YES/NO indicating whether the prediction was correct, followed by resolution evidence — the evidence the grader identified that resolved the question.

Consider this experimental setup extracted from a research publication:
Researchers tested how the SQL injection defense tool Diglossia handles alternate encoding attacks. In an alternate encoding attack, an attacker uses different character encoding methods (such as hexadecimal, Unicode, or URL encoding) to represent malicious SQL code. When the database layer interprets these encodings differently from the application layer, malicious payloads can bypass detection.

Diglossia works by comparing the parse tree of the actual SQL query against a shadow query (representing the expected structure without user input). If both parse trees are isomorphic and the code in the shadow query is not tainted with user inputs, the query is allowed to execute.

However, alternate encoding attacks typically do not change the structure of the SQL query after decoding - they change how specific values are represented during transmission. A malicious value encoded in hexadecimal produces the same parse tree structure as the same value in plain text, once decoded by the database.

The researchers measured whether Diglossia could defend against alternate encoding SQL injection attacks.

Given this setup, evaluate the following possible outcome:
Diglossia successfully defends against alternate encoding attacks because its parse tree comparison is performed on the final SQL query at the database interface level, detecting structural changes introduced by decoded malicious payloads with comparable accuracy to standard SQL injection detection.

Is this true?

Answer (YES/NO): NO